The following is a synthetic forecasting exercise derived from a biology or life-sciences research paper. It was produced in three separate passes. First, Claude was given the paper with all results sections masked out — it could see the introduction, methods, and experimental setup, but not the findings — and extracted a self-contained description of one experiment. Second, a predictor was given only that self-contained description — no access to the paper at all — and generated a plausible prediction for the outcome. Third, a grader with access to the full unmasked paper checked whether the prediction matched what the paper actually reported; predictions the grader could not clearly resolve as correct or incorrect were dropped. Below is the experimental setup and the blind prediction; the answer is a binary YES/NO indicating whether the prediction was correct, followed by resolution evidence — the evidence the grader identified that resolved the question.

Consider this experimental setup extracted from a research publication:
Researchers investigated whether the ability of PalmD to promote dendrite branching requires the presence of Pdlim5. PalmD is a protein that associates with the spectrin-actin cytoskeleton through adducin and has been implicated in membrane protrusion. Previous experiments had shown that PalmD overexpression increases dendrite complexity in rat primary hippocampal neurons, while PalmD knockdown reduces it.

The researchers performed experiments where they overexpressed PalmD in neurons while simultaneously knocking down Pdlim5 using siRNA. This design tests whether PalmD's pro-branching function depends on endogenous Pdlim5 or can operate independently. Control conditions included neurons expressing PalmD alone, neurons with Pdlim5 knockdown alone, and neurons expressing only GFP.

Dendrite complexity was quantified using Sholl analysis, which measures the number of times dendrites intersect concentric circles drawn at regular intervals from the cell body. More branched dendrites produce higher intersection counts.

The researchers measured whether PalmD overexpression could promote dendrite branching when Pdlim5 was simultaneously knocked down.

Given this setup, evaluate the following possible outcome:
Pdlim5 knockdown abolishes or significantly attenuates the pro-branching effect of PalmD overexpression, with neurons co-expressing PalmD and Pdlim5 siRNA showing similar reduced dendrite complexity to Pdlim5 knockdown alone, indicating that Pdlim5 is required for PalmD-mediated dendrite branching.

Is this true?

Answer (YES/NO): YES